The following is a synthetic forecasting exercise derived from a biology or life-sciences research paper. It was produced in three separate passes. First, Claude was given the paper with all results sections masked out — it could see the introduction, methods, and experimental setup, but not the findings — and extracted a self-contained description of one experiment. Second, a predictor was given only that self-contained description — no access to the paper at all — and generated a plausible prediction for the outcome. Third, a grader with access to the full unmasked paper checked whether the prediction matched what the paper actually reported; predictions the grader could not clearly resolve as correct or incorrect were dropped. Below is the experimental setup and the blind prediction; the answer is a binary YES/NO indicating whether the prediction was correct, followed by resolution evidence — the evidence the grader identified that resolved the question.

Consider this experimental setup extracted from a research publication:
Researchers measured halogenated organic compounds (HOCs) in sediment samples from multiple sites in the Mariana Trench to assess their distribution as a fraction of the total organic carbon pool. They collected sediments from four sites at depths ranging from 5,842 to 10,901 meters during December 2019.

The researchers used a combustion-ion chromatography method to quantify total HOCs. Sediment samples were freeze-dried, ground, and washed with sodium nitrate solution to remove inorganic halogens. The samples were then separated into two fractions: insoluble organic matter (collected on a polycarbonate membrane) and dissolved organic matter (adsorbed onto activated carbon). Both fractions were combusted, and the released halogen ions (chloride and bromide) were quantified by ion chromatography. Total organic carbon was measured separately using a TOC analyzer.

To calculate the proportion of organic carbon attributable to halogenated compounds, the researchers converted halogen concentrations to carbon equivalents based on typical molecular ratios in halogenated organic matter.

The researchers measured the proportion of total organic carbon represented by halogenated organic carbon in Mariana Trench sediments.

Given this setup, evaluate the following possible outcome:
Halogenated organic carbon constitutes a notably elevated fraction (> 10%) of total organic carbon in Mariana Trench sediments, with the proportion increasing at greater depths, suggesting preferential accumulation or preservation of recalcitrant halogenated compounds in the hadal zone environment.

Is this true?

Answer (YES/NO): NO